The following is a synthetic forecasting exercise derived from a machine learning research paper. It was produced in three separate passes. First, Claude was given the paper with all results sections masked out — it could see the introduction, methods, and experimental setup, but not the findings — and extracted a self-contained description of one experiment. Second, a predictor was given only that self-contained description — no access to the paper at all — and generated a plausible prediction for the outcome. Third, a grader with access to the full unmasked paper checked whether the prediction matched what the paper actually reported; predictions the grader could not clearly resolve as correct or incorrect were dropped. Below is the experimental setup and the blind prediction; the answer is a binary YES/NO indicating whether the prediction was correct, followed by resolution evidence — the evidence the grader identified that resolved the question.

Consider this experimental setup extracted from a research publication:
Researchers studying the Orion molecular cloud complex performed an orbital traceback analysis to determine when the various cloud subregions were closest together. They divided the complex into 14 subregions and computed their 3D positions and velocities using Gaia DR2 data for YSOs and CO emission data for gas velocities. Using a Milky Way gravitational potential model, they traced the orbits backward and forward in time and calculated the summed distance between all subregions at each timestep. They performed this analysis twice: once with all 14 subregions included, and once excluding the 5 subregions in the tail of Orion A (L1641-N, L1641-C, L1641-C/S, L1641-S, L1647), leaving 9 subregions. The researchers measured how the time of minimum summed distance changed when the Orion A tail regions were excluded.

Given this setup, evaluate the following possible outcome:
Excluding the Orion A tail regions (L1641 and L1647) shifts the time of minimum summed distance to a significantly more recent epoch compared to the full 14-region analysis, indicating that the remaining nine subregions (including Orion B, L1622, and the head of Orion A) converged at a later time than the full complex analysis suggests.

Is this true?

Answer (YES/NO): NO